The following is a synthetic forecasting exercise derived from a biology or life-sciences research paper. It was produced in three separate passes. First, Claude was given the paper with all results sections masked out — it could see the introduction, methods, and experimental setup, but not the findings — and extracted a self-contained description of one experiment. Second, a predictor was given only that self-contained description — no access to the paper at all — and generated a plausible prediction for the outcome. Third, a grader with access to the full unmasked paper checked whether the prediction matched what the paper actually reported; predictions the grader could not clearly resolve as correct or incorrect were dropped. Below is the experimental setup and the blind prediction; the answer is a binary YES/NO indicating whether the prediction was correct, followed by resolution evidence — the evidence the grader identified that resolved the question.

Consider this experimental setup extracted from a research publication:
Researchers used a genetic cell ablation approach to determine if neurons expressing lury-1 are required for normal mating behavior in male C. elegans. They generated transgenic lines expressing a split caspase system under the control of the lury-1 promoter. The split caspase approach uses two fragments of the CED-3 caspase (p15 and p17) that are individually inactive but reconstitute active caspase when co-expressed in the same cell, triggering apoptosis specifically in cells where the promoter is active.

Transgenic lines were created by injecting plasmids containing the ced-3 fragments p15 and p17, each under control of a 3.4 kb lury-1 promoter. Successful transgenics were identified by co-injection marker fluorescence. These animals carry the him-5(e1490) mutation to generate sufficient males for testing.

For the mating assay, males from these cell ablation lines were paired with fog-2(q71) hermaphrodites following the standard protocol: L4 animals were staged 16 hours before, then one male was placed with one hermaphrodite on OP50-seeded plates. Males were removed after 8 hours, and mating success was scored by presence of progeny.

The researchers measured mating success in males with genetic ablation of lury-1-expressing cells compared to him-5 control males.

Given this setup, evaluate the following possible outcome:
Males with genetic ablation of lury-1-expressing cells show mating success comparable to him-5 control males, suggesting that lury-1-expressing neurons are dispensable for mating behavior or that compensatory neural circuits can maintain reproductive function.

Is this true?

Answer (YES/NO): NO